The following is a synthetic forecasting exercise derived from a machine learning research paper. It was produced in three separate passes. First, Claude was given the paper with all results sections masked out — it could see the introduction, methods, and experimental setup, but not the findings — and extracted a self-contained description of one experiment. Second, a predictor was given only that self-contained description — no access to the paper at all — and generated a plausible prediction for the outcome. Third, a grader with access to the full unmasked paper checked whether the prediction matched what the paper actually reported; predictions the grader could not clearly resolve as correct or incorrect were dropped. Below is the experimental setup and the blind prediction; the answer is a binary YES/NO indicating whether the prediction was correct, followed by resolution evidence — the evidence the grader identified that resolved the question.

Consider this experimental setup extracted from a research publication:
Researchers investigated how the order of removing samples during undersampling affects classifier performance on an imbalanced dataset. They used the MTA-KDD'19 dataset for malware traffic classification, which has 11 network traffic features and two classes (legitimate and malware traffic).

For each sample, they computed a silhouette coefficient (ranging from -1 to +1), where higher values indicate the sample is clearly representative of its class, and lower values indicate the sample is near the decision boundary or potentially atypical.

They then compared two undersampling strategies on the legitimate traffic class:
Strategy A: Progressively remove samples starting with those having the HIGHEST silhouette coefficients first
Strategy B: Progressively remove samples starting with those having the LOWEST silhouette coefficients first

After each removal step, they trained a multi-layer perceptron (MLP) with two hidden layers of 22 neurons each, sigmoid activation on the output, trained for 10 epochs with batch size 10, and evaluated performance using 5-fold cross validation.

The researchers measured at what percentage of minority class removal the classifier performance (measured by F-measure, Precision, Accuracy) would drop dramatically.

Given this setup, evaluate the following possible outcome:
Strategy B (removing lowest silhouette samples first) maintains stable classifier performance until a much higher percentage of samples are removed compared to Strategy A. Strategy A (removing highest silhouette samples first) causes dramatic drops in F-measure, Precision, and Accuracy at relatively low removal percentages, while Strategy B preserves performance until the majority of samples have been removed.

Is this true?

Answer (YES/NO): NO